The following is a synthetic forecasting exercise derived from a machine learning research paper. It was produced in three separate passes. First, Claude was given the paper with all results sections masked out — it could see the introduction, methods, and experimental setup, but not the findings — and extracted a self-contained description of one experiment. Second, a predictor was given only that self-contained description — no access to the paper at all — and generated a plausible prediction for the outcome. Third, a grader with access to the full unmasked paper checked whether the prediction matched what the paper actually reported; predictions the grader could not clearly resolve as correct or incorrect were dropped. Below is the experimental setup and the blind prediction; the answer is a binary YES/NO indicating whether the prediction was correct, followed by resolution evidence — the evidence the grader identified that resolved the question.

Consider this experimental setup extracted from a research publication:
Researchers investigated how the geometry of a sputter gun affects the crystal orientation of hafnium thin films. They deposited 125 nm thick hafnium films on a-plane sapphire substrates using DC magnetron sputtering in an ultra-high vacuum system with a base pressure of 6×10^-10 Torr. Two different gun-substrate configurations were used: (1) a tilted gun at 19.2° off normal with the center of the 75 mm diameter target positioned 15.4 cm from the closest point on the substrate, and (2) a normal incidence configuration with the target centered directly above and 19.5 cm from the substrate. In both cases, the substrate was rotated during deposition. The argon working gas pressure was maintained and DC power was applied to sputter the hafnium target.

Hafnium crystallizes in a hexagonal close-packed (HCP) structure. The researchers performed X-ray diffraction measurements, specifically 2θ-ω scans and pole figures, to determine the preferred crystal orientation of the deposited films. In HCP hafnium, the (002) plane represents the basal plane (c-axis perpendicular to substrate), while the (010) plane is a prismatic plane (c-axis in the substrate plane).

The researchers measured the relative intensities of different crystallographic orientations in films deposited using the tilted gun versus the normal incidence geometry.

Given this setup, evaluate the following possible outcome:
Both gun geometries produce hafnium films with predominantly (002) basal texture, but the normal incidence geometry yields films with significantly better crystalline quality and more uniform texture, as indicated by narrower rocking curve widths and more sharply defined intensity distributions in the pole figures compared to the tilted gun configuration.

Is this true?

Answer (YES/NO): NO